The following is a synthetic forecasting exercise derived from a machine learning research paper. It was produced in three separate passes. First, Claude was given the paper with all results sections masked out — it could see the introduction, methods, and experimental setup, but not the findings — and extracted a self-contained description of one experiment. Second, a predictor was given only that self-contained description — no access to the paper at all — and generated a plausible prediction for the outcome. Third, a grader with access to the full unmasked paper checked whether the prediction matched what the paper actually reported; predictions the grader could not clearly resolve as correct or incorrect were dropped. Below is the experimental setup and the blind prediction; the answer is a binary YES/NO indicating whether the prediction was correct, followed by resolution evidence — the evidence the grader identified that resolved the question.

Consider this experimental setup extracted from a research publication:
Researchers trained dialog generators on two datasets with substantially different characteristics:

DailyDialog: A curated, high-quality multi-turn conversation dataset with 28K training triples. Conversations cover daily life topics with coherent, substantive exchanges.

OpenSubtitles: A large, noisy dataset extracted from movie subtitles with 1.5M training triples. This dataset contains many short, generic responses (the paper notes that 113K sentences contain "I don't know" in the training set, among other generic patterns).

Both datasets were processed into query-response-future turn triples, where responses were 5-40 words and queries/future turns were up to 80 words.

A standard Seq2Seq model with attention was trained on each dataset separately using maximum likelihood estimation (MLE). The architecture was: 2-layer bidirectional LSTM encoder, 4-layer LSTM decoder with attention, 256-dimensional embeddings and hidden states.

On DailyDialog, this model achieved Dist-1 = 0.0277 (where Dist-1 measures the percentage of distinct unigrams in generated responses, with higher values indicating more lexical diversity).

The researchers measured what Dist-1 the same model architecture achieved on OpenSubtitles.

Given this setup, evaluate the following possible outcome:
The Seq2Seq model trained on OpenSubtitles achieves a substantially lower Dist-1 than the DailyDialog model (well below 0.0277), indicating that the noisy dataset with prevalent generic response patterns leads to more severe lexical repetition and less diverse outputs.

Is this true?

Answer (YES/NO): YES